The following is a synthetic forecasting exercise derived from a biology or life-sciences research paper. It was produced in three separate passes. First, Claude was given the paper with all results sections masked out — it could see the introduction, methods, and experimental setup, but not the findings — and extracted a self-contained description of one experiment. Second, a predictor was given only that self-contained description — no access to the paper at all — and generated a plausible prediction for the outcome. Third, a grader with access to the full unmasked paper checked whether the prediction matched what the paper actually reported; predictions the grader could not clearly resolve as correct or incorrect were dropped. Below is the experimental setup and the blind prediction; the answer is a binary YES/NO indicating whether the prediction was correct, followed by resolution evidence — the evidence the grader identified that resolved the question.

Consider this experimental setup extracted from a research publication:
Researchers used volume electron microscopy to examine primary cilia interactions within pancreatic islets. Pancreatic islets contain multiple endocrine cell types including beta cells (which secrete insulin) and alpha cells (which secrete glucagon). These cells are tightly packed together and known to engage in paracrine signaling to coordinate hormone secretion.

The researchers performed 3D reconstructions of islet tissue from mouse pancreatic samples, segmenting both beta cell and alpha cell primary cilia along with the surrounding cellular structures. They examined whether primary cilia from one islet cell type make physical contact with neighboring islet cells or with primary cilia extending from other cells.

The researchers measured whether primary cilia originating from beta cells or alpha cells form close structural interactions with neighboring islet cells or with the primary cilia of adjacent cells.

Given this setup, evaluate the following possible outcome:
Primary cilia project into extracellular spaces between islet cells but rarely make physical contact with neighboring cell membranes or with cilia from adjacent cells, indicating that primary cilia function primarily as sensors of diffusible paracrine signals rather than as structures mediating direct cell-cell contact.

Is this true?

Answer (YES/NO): NO